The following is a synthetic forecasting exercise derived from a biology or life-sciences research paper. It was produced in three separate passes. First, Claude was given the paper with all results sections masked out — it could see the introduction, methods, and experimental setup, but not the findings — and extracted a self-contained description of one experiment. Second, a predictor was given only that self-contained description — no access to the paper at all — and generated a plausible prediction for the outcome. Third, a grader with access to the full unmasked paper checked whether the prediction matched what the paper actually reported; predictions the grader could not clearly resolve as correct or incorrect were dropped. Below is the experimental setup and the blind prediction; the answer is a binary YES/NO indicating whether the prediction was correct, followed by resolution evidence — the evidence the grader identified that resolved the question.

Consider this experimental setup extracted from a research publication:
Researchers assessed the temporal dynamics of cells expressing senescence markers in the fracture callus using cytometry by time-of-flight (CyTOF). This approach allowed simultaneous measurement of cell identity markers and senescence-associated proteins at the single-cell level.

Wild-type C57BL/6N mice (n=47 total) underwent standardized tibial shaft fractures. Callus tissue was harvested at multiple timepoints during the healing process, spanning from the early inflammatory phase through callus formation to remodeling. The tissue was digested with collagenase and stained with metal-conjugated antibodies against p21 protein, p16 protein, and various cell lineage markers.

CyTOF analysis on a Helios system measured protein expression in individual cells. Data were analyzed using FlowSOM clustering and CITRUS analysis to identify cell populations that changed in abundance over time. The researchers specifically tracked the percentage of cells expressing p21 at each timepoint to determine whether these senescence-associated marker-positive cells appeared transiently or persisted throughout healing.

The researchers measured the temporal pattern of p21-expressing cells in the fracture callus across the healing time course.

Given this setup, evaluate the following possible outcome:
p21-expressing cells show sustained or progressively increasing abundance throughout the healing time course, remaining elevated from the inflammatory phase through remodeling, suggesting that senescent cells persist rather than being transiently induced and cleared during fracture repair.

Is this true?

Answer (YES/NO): NO